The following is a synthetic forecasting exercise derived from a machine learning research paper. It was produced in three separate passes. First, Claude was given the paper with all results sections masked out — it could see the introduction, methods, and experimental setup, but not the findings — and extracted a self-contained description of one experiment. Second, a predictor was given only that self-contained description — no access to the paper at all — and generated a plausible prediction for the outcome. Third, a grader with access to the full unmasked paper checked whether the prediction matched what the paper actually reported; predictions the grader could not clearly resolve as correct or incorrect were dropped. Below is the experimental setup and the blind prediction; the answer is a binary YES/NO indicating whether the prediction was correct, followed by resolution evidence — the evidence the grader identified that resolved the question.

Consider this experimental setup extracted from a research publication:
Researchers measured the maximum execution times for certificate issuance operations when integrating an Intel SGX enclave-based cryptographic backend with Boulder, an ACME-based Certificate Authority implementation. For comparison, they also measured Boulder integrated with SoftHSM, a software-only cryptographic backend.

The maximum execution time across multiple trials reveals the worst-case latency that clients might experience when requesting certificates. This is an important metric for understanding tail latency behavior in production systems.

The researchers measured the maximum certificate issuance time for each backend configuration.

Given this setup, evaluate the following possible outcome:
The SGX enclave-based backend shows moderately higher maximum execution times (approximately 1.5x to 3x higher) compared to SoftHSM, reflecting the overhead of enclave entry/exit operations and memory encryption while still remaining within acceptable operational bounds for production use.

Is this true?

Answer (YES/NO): NO